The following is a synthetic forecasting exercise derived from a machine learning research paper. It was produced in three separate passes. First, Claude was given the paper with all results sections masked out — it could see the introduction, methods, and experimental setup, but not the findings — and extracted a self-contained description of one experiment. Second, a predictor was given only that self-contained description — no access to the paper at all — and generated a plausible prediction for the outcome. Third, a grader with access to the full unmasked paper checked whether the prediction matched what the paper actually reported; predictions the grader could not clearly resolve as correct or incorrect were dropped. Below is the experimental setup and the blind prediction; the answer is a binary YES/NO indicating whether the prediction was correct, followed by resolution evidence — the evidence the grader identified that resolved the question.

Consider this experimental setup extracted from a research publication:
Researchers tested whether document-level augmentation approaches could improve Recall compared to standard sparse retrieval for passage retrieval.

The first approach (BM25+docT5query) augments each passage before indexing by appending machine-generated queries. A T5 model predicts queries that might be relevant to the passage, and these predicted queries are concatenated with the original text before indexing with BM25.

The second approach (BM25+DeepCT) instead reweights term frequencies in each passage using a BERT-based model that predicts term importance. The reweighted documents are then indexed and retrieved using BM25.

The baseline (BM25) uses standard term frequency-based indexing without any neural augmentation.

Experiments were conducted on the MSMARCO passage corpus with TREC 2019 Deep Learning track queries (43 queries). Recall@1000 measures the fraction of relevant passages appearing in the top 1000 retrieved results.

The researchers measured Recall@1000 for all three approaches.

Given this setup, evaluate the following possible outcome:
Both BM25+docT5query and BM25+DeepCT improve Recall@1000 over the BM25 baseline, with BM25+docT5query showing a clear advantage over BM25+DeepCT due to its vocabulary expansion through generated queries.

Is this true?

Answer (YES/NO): NO